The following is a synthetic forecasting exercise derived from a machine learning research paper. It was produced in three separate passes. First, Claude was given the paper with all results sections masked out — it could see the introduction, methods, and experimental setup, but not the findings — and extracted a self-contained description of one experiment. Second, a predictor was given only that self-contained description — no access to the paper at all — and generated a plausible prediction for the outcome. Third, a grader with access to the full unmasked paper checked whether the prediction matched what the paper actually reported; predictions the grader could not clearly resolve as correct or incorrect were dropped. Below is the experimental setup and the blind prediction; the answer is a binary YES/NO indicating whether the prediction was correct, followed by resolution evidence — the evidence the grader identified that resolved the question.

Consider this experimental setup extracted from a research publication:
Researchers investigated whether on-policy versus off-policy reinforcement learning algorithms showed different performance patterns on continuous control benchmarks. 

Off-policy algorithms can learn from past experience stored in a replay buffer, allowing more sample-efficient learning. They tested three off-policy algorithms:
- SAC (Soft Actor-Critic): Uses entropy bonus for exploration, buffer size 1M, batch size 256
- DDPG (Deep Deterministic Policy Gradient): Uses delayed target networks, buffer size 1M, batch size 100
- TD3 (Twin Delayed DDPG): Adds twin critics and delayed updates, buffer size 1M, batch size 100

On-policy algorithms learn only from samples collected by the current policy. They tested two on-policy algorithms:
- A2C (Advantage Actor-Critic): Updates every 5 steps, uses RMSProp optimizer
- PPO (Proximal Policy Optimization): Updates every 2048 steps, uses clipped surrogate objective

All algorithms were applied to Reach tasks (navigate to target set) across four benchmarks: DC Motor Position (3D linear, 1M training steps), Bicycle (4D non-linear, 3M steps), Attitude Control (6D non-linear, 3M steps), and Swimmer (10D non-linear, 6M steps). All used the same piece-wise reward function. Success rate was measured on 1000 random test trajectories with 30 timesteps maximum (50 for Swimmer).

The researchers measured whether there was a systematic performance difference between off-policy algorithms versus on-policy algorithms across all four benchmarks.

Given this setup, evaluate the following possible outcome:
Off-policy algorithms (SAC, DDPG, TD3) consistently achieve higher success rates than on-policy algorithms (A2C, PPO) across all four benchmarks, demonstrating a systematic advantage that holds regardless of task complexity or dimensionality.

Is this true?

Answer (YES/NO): NO